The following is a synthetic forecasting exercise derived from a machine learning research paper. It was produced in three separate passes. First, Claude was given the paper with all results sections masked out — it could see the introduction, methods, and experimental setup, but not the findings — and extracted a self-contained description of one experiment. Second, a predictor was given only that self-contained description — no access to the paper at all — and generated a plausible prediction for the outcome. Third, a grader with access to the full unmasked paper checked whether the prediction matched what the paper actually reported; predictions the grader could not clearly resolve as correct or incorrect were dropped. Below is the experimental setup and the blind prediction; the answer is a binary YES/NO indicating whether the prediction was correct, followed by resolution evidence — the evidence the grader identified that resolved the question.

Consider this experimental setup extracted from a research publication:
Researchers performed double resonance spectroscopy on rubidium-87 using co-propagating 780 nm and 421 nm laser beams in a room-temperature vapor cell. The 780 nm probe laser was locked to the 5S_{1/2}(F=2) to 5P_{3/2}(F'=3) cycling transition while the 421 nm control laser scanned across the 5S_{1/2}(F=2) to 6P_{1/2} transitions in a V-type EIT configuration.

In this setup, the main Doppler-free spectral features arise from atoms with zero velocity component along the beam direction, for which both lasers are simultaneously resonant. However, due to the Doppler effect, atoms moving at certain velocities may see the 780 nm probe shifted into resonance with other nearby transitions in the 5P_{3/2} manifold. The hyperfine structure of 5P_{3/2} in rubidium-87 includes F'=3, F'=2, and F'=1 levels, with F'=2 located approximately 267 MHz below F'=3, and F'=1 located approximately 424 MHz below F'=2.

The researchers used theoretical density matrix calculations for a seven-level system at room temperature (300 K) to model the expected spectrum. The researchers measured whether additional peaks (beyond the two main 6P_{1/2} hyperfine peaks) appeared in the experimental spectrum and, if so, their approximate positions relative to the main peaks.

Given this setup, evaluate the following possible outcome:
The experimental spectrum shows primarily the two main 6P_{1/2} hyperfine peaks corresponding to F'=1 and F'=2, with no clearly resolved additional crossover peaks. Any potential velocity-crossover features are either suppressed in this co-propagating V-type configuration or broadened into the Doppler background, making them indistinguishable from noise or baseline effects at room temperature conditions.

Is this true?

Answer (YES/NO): NO